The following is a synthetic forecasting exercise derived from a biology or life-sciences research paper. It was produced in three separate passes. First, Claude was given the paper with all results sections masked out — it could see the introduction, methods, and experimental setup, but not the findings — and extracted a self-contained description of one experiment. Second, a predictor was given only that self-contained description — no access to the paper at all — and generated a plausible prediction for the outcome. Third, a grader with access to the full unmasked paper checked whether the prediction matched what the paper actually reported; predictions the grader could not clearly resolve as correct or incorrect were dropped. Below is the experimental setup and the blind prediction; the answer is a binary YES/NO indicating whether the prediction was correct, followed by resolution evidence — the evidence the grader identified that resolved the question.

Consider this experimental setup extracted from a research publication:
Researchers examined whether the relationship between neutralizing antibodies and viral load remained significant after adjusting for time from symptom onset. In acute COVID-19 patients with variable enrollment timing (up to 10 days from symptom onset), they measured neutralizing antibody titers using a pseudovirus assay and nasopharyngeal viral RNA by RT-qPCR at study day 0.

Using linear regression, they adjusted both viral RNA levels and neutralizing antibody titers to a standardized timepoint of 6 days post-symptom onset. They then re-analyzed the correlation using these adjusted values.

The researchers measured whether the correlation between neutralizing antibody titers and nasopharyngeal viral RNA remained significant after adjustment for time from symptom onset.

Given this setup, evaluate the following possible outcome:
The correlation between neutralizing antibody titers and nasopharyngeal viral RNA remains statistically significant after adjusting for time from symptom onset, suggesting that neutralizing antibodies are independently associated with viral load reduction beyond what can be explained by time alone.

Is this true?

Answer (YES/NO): YES